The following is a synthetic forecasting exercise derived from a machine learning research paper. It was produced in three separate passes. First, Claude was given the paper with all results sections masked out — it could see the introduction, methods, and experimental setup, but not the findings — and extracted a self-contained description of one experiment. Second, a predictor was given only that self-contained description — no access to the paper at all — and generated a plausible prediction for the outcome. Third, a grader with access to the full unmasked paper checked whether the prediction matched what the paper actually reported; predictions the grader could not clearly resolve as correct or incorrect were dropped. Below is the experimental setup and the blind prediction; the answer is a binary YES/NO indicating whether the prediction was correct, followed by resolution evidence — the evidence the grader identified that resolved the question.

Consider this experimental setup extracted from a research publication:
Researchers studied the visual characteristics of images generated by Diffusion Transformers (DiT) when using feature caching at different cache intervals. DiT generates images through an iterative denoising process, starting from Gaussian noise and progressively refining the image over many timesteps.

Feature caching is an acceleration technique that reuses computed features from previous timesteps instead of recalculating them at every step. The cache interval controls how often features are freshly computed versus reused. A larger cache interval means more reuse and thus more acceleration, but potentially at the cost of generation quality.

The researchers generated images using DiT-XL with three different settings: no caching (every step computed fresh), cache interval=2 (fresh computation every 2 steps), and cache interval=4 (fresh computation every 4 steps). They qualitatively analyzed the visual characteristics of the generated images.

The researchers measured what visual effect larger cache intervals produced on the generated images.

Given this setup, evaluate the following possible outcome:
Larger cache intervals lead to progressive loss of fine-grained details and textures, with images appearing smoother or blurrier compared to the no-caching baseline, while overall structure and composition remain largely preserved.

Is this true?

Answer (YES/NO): NO